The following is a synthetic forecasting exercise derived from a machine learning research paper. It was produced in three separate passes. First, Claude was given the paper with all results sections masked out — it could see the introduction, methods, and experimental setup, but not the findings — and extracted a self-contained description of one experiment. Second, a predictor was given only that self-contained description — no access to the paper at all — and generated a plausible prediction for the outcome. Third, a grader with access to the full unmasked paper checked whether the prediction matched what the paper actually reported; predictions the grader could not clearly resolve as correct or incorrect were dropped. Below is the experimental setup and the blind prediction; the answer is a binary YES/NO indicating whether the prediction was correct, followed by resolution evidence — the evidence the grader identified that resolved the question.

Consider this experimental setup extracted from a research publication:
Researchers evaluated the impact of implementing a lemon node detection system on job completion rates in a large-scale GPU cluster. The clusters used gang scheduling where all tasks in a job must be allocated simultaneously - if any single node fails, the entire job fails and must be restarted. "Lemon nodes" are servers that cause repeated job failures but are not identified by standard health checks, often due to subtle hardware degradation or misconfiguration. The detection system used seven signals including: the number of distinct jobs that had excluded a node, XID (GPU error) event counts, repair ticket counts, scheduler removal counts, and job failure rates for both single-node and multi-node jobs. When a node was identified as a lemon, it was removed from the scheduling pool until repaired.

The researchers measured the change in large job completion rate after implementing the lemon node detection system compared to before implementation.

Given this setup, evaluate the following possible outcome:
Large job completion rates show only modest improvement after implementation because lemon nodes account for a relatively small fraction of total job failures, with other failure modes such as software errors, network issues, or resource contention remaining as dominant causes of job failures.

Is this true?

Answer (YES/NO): NO